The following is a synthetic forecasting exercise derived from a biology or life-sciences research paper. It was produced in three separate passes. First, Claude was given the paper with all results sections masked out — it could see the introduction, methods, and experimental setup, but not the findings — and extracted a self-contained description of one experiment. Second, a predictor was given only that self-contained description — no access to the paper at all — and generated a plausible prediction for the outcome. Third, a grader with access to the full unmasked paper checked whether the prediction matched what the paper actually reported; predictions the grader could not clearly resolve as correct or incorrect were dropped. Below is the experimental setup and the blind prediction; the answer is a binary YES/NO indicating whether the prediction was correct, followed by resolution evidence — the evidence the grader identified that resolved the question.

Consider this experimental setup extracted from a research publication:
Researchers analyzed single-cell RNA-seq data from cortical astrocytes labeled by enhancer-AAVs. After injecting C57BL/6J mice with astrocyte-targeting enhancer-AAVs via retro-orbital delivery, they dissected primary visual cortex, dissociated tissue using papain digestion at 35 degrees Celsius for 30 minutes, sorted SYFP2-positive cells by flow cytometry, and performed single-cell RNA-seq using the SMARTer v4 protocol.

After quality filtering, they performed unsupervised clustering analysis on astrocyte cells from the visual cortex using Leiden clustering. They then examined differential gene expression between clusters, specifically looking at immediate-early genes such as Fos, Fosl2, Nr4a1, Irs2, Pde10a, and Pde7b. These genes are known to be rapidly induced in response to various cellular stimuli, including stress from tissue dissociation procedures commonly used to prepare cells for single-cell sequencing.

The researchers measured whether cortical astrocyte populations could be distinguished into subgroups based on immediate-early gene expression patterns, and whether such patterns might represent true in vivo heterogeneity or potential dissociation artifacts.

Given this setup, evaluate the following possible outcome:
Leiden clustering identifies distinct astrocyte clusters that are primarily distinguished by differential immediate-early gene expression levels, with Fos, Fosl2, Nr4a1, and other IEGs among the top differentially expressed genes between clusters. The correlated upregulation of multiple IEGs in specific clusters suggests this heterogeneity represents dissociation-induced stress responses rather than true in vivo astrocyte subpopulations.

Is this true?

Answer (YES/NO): YES